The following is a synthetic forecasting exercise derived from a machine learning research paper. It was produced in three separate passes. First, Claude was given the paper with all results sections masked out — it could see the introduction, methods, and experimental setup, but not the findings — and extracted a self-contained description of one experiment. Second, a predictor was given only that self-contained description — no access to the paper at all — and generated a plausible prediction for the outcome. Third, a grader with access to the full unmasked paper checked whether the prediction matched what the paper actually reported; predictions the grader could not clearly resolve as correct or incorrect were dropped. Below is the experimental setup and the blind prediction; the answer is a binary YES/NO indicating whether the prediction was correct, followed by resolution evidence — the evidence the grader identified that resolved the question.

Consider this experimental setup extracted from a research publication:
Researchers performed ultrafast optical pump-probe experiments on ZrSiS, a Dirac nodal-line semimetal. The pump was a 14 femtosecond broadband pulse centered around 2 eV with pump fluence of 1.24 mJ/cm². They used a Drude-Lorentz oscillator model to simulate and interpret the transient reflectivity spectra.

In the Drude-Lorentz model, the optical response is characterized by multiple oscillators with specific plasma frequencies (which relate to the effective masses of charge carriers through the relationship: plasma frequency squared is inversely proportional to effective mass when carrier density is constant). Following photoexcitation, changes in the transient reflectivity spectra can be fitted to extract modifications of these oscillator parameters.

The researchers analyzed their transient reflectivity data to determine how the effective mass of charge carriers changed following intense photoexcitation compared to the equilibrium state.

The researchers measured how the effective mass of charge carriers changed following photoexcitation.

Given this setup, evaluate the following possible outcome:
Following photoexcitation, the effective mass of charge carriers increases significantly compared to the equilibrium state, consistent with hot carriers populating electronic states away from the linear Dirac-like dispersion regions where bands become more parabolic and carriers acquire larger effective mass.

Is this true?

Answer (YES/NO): YES